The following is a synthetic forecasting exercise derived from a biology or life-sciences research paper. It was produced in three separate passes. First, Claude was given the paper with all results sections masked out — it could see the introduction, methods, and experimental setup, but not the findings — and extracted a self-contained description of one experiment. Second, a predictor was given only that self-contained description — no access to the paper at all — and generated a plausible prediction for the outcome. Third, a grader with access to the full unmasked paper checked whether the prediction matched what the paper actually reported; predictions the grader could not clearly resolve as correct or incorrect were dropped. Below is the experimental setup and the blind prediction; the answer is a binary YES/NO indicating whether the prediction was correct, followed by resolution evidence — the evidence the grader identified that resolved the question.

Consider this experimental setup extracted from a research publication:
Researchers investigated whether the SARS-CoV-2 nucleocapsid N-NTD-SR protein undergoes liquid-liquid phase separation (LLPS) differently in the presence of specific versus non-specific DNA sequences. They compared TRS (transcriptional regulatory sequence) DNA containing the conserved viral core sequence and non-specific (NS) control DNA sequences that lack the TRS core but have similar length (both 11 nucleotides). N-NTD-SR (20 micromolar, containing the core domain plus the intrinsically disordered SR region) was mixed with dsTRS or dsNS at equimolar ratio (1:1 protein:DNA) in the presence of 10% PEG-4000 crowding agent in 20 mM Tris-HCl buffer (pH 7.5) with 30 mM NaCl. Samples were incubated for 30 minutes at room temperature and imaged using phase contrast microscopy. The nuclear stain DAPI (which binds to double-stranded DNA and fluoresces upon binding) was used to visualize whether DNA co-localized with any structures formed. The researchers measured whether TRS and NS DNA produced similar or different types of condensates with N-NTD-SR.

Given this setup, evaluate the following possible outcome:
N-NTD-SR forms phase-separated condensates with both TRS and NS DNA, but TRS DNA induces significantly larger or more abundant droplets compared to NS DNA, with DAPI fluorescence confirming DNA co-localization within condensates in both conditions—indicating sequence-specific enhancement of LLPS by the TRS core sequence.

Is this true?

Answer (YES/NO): NO